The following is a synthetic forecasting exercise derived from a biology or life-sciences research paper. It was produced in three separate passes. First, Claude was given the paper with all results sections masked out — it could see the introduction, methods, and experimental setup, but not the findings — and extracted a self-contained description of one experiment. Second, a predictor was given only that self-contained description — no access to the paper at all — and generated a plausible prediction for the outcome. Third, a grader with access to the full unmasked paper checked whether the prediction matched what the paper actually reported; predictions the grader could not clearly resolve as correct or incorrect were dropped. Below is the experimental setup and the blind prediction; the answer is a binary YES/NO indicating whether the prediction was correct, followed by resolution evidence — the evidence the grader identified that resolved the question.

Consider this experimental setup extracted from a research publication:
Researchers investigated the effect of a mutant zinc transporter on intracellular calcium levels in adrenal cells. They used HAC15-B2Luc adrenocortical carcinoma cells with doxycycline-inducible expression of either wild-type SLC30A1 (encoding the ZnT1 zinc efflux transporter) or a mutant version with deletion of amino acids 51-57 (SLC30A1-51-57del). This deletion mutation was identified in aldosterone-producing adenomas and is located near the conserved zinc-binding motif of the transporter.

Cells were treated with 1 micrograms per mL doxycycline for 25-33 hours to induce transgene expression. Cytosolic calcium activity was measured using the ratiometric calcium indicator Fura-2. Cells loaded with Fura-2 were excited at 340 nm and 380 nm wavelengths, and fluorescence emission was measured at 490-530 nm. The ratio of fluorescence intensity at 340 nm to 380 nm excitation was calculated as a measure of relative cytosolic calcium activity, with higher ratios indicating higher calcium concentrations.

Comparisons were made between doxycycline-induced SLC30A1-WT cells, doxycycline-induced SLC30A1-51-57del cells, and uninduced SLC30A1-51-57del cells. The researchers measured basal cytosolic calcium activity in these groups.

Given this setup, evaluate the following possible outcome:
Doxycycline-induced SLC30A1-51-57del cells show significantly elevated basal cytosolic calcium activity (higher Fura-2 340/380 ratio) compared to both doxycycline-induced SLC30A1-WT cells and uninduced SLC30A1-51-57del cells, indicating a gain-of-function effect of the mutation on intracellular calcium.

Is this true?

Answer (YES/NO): YES